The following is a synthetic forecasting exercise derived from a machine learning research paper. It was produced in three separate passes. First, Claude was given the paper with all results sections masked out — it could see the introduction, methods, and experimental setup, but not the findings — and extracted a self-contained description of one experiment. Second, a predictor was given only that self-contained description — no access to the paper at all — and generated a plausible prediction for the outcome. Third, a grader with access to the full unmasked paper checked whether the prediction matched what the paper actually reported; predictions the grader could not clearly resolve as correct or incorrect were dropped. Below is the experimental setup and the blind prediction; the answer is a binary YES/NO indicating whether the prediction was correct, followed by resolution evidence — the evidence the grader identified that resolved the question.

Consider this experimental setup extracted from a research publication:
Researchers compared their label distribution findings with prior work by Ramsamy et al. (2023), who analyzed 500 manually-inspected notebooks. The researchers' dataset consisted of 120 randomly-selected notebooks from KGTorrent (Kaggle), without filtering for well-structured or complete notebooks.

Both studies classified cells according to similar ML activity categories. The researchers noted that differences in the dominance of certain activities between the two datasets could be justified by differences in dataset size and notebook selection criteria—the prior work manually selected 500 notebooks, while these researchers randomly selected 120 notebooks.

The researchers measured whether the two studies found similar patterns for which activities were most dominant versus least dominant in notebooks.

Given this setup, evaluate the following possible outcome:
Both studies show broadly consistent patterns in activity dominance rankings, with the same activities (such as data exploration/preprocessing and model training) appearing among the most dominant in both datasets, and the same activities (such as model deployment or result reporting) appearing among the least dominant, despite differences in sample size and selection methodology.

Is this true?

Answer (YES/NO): NO